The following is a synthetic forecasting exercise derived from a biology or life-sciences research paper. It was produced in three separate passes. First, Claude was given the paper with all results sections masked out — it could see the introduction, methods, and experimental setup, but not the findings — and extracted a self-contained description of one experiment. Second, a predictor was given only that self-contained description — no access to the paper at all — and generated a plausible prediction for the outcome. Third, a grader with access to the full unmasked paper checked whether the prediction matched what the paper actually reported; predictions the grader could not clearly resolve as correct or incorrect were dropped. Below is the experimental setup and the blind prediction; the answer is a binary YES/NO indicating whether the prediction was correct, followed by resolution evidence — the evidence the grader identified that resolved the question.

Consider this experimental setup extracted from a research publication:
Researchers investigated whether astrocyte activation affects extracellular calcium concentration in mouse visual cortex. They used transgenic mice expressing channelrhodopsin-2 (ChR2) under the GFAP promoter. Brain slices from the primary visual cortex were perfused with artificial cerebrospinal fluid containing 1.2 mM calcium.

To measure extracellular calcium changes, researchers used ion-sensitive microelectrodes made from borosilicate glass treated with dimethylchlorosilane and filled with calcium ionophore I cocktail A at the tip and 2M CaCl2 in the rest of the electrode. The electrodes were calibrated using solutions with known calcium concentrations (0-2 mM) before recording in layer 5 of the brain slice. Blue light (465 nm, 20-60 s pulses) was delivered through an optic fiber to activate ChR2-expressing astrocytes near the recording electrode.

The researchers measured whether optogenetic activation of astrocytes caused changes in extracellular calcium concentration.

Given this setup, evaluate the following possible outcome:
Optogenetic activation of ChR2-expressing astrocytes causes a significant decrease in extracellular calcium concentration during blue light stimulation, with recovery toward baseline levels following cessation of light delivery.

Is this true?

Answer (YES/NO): YES